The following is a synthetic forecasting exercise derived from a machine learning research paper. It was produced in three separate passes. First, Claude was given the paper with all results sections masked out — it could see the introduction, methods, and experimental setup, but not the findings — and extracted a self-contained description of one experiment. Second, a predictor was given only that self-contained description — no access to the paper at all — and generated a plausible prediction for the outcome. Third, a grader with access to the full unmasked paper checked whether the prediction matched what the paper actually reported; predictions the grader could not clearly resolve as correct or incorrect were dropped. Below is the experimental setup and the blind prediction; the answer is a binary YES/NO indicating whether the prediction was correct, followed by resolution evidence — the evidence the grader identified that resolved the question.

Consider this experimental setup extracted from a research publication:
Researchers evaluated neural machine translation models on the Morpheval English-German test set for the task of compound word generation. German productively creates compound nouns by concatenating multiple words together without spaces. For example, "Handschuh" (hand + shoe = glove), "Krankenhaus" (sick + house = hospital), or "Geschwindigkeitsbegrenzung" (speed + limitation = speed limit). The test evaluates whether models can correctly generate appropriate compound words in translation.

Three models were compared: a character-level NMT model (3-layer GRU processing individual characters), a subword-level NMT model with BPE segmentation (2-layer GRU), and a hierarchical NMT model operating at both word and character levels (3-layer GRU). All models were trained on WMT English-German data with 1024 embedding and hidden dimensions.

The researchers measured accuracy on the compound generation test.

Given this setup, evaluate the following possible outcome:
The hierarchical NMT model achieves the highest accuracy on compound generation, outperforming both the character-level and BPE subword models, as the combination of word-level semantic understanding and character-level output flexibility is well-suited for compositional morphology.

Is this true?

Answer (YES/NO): NO